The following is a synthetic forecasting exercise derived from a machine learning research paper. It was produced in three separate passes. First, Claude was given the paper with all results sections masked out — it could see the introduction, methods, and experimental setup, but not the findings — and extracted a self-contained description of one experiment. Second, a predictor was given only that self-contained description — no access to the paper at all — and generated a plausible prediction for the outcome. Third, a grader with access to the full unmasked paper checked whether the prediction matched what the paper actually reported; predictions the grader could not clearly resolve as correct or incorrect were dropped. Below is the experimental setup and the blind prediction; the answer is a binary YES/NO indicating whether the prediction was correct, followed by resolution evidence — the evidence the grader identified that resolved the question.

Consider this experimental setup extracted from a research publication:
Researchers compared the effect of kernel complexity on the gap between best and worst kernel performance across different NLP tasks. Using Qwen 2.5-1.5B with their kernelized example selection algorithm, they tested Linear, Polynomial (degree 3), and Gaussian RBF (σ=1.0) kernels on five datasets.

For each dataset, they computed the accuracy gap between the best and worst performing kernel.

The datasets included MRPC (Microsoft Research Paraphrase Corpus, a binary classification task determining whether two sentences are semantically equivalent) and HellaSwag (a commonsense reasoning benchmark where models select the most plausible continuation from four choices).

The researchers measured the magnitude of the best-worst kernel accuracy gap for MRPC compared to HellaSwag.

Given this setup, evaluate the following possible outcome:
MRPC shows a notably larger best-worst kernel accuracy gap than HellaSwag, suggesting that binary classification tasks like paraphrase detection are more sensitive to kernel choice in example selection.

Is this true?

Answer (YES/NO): YES